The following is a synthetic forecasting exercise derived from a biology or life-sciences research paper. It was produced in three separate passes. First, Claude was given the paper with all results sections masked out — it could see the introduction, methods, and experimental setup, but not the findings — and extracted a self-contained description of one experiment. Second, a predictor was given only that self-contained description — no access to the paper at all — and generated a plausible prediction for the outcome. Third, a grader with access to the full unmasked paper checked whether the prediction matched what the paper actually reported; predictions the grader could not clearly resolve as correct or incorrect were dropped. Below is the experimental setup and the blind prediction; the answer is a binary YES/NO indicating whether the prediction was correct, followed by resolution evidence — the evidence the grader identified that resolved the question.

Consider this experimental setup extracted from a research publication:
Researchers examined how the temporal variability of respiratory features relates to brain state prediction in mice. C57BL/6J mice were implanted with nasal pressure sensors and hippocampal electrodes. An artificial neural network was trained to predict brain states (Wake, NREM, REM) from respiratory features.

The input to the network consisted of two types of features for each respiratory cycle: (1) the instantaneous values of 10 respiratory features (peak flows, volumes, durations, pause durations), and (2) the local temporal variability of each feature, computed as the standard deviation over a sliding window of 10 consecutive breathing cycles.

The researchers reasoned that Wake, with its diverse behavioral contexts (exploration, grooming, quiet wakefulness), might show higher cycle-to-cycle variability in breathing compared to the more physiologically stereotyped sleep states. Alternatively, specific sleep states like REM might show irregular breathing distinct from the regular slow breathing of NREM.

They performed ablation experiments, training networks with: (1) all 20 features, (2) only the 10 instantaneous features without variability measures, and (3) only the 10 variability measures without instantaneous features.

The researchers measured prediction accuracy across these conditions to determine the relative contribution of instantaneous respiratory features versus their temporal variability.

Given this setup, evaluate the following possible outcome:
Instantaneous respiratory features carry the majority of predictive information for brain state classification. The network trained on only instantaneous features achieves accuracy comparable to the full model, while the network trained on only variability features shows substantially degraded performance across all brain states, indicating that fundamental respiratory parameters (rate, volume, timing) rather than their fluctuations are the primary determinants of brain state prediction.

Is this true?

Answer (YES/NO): NO